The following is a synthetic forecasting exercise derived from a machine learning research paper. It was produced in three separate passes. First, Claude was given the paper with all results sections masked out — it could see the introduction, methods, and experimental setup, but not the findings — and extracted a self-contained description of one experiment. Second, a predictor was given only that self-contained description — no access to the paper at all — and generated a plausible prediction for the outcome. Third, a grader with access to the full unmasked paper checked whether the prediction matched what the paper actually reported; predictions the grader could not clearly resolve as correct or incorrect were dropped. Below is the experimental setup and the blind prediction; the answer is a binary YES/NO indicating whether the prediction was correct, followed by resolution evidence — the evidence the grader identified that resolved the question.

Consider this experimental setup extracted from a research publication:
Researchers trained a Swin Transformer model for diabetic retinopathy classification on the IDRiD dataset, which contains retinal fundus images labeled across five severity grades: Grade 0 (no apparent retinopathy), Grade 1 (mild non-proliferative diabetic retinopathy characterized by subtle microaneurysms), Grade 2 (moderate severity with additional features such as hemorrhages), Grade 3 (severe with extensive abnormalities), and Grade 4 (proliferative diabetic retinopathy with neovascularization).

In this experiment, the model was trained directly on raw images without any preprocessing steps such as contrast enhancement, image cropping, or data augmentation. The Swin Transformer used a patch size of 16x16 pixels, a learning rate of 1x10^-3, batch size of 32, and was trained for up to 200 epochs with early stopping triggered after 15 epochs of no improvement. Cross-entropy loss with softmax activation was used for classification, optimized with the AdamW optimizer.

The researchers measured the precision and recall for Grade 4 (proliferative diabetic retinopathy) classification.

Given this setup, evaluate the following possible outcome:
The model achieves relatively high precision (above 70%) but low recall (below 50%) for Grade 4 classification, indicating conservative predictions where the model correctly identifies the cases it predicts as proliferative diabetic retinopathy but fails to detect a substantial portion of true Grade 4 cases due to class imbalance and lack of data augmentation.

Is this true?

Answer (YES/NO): YES